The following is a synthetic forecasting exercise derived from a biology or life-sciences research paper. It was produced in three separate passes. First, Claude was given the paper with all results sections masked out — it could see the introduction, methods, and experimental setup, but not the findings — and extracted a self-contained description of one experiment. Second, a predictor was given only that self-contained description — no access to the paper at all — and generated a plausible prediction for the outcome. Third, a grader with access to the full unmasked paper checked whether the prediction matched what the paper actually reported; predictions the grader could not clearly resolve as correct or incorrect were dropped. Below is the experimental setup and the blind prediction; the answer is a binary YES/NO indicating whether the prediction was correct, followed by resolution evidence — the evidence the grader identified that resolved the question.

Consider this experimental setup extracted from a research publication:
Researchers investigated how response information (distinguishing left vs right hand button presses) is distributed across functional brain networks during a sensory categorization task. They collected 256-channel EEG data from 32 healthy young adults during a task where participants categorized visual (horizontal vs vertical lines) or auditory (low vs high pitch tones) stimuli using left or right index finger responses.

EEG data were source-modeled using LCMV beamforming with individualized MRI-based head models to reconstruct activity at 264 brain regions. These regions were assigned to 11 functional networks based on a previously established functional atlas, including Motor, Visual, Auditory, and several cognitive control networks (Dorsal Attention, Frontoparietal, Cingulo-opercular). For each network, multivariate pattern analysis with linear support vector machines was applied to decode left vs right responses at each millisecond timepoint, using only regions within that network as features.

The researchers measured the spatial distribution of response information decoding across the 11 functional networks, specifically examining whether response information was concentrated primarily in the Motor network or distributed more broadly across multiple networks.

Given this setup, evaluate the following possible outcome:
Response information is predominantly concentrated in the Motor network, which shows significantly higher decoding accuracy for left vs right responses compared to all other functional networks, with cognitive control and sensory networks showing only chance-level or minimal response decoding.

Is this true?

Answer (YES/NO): NO